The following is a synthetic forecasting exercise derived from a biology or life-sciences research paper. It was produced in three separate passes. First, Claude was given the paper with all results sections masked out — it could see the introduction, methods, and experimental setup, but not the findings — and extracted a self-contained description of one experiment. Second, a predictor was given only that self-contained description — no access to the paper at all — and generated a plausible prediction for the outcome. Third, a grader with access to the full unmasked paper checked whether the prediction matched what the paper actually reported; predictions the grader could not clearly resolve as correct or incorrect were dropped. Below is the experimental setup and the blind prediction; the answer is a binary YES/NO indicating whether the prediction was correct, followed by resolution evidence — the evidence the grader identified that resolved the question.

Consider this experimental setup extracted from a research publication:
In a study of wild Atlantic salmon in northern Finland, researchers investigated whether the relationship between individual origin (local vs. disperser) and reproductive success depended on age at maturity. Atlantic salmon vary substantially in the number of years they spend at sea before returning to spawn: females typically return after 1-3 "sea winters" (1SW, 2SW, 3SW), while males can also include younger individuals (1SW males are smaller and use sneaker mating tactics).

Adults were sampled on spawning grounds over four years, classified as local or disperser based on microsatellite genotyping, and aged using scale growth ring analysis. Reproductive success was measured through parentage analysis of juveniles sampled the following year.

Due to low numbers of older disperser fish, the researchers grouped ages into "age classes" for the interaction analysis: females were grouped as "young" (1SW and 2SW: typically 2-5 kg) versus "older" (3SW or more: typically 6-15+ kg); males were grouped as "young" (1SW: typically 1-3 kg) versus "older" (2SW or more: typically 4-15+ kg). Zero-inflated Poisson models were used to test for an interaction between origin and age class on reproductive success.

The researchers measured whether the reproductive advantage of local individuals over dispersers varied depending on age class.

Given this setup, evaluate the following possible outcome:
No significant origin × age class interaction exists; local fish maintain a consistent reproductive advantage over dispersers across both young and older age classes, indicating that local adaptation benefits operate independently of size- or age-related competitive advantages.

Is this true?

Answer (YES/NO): NO